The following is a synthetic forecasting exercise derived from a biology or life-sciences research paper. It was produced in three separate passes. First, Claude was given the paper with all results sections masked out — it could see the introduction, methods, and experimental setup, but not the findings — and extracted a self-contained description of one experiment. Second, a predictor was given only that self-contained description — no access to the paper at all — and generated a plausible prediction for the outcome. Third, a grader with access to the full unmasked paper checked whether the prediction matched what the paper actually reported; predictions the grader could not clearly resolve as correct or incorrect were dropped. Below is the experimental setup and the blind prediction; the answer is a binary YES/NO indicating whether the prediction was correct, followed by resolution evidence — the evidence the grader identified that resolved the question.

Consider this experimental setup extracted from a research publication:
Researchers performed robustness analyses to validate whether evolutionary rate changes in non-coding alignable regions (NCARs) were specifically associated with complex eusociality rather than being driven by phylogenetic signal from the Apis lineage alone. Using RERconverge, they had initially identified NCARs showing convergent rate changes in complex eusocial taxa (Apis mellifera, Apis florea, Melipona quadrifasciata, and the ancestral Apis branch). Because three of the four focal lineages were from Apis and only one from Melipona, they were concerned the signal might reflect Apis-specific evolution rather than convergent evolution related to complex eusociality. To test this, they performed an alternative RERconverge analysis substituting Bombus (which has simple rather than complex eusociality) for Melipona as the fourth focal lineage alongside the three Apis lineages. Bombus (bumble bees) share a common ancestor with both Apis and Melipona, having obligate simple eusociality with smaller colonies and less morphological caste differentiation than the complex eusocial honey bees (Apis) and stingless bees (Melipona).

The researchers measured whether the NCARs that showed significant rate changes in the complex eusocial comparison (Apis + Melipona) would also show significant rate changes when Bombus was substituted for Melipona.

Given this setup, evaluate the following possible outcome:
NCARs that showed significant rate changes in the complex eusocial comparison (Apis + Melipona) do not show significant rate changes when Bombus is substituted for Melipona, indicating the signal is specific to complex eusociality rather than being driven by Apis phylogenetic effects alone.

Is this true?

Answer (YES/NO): YES